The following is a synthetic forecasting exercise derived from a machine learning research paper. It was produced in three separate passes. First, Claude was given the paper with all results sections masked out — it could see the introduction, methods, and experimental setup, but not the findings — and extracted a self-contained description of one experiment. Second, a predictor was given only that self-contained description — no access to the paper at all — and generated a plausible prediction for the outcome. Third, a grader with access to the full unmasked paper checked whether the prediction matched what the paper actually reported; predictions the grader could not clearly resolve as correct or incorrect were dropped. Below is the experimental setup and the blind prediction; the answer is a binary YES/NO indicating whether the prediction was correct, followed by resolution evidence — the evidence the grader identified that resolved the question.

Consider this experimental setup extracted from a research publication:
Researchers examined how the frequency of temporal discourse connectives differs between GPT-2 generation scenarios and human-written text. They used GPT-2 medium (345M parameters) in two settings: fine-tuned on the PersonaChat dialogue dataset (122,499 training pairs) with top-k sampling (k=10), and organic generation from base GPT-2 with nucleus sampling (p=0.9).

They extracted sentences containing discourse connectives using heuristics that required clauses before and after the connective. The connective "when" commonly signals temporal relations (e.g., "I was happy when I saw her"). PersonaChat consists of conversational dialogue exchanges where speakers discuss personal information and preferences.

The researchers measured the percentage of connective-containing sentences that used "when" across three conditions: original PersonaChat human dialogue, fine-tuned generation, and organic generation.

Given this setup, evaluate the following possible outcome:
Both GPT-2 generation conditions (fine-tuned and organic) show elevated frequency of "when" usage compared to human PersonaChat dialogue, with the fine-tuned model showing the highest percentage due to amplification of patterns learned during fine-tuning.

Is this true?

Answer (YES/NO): NO